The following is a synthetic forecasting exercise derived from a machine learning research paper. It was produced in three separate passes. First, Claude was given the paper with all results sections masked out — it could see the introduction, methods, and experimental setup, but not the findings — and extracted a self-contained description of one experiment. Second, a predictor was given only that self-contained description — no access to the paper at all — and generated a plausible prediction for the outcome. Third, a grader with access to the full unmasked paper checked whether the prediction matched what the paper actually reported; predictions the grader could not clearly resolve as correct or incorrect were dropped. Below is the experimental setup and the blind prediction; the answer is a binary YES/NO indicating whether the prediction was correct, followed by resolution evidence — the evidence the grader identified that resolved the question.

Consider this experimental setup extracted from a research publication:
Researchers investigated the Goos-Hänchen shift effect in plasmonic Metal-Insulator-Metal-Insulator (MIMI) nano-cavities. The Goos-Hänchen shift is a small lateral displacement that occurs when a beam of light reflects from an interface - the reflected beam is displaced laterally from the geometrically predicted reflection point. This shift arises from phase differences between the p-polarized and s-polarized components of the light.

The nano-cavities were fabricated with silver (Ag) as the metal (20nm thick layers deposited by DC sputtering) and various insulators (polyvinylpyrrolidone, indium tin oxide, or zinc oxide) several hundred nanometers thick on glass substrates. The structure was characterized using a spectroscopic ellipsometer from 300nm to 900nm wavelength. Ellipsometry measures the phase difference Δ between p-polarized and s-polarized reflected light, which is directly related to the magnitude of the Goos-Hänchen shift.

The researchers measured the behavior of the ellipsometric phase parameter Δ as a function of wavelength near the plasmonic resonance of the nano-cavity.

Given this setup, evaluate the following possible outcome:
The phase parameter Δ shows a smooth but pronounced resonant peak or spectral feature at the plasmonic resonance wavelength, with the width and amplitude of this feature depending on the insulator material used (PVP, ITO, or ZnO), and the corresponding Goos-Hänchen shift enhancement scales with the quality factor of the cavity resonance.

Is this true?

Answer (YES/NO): NO